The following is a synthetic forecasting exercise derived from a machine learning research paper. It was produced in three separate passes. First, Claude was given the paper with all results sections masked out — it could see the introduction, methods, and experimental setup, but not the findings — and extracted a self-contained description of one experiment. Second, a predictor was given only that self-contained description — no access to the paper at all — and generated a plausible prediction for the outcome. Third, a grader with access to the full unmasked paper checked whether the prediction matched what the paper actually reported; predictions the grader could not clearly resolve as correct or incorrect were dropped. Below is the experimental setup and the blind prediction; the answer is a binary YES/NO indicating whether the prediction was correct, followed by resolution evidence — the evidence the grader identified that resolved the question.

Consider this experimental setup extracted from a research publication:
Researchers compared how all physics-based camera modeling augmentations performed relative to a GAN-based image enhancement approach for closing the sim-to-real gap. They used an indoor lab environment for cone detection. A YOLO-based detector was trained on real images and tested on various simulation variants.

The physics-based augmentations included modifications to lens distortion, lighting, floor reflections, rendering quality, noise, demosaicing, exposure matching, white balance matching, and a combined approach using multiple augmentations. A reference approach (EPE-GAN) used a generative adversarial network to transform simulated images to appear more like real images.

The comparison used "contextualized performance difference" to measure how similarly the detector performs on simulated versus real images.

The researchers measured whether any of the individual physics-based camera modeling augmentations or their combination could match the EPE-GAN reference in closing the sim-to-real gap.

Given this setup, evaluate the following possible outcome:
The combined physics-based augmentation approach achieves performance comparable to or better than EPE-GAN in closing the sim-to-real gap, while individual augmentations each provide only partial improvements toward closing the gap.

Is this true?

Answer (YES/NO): NO